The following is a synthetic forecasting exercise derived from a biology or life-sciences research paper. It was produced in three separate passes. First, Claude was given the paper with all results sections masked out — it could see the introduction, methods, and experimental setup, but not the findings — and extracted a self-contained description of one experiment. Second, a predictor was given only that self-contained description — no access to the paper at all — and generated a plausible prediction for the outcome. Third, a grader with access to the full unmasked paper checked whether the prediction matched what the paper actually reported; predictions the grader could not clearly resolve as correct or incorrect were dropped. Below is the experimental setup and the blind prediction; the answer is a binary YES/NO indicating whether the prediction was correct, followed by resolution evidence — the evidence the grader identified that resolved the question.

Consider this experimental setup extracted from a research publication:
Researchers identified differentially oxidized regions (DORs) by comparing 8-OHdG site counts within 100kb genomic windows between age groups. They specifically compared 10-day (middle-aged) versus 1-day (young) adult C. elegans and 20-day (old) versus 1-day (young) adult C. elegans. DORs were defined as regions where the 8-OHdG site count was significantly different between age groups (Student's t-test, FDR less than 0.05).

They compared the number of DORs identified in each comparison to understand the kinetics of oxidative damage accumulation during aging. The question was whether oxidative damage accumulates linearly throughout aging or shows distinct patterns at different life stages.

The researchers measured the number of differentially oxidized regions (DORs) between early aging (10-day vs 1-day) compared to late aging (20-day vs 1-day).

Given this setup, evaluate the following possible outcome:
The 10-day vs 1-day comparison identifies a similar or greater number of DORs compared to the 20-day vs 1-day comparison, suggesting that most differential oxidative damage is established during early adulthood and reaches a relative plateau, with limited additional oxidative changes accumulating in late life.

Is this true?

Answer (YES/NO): NO